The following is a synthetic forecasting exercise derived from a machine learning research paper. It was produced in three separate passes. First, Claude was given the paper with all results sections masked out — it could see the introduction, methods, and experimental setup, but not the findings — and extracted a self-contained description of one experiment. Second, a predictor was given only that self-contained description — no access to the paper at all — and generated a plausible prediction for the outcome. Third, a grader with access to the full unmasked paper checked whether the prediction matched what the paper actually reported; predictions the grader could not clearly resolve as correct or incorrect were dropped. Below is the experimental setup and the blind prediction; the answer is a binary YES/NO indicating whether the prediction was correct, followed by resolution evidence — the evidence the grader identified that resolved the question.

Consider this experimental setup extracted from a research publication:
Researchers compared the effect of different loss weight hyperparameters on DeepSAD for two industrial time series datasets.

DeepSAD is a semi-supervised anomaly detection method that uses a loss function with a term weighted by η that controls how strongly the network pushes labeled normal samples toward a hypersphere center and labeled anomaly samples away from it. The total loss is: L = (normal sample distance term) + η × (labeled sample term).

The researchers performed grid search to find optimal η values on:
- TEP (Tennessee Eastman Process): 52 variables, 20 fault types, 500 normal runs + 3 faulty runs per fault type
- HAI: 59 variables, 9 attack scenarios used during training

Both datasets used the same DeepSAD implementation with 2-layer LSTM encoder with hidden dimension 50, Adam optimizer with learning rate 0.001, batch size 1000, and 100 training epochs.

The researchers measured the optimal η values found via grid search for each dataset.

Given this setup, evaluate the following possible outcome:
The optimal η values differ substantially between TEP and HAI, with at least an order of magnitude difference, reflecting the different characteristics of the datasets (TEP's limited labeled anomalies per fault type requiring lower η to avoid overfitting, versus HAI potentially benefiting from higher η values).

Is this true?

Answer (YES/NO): NO